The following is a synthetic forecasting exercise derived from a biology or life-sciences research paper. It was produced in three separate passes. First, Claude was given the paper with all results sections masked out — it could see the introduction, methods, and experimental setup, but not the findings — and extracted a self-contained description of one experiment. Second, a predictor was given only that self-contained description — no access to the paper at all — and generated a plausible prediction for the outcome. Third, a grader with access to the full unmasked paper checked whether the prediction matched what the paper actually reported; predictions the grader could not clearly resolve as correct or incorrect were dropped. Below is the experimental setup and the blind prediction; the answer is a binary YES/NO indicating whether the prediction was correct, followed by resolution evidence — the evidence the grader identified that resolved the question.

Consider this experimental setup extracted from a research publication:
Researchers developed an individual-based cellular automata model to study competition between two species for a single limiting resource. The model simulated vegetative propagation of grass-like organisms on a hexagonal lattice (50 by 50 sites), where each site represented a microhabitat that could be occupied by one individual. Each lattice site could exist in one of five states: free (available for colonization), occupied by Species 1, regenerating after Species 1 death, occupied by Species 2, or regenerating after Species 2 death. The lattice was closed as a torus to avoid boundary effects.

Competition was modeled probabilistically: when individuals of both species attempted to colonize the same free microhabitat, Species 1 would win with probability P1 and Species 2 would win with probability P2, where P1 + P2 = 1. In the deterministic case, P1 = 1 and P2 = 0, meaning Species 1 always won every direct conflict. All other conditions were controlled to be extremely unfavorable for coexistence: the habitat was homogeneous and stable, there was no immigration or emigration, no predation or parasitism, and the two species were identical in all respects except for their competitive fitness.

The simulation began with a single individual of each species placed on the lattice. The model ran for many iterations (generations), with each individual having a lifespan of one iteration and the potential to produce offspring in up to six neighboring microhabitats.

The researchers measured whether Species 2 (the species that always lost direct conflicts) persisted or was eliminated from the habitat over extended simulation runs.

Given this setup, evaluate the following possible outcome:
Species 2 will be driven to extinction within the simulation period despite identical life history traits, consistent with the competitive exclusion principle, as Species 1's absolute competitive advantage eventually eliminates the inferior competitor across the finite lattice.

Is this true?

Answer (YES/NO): YES